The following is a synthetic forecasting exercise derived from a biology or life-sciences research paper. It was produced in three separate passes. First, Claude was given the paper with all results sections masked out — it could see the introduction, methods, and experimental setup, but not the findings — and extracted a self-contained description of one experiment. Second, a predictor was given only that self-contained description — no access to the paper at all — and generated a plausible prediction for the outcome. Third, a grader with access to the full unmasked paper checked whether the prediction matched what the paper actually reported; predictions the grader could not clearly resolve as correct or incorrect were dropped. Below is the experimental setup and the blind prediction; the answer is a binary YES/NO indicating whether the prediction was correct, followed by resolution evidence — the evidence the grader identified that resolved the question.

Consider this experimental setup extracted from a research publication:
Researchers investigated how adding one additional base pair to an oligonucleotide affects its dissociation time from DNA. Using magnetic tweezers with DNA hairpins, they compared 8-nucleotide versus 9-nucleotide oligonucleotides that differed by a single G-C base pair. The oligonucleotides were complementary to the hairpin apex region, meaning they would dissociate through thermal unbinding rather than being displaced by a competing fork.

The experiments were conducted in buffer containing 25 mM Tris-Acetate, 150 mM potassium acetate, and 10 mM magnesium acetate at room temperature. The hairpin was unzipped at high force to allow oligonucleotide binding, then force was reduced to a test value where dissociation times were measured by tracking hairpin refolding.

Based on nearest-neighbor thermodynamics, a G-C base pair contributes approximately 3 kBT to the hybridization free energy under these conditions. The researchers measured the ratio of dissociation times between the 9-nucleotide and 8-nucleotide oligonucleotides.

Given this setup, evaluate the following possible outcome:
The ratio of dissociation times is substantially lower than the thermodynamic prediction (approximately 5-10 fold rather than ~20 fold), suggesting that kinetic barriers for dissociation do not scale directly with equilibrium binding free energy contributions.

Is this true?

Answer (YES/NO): NO